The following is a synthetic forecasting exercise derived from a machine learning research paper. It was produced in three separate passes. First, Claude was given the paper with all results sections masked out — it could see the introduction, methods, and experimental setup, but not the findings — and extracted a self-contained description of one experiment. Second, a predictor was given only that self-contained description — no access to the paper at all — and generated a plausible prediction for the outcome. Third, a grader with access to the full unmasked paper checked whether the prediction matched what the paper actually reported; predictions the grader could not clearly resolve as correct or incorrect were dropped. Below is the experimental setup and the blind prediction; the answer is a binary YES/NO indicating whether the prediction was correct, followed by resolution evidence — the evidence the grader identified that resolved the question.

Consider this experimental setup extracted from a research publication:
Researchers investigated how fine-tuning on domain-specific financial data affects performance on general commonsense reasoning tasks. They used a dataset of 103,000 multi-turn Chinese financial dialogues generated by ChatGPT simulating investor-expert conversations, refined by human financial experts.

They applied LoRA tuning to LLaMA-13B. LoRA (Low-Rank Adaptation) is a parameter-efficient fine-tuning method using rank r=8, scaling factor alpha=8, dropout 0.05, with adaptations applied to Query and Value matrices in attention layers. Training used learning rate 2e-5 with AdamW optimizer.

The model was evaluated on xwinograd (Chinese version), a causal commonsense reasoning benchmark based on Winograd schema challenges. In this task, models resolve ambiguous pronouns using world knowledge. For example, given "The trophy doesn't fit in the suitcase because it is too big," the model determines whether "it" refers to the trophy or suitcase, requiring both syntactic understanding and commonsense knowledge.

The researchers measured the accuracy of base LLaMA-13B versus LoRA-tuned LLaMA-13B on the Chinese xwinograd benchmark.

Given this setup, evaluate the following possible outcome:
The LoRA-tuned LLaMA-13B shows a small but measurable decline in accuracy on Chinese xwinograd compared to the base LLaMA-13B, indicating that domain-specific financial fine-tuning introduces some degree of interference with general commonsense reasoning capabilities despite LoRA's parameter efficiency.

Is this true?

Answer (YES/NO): YES